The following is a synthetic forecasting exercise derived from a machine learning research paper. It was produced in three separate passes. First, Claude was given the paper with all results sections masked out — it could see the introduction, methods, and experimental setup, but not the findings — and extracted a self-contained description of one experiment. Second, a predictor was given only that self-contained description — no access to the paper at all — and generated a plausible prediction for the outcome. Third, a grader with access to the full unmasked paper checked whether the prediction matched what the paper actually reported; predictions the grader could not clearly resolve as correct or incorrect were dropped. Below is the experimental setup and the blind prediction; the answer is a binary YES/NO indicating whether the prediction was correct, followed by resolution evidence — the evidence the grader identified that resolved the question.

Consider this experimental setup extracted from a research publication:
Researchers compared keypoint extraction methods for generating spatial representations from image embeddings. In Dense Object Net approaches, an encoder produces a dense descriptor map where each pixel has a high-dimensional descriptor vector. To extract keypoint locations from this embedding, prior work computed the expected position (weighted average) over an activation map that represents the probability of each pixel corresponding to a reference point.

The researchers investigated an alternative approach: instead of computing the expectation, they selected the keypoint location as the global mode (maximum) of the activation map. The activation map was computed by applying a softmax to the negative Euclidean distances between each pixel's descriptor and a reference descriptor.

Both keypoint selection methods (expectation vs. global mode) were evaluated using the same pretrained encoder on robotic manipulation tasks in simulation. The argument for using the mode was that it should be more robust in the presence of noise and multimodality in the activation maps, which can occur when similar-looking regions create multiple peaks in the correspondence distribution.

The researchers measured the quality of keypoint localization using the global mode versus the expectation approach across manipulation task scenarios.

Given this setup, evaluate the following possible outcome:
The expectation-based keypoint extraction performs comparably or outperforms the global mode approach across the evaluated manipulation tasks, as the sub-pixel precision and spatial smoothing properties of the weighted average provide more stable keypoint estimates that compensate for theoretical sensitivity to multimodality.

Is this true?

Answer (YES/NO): NO